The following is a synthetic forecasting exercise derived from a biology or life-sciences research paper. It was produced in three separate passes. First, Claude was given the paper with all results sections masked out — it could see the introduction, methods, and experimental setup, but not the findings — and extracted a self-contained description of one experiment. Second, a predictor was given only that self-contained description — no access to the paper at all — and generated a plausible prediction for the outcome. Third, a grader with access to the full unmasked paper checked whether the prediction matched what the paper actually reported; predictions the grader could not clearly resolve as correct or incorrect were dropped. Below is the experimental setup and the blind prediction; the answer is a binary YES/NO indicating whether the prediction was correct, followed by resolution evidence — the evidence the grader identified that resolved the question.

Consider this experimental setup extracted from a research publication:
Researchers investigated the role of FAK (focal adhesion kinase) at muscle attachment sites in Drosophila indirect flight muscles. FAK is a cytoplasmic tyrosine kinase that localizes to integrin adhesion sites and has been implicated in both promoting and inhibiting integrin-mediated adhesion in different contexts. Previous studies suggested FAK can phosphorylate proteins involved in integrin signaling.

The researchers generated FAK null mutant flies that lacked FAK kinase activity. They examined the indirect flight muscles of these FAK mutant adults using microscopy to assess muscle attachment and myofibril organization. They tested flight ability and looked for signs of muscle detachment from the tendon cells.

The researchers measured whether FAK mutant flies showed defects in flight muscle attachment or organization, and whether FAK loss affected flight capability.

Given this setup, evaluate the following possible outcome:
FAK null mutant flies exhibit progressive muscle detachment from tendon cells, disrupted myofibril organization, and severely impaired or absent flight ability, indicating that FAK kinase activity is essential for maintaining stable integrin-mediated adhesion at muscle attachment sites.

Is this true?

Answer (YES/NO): NO